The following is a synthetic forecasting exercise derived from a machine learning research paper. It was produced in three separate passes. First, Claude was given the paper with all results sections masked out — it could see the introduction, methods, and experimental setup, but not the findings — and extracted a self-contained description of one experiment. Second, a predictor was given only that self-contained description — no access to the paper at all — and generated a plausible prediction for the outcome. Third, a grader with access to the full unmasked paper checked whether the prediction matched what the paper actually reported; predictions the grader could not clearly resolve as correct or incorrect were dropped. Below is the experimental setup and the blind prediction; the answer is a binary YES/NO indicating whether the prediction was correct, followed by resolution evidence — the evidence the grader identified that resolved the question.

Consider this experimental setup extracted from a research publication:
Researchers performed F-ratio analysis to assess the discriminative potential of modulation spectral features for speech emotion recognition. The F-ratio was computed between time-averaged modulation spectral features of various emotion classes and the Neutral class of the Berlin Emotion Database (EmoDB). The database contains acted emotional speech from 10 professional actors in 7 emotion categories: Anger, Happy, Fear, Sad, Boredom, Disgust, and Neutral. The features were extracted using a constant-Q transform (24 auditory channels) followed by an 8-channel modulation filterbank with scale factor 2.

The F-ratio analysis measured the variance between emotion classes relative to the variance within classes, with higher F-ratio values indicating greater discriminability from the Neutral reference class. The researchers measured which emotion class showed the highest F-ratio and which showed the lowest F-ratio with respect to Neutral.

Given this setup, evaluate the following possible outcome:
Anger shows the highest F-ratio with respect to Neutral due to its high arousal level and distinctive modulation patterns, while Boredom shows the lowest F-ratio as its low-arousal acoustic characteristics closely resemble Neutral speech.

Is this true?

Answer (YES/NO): YES